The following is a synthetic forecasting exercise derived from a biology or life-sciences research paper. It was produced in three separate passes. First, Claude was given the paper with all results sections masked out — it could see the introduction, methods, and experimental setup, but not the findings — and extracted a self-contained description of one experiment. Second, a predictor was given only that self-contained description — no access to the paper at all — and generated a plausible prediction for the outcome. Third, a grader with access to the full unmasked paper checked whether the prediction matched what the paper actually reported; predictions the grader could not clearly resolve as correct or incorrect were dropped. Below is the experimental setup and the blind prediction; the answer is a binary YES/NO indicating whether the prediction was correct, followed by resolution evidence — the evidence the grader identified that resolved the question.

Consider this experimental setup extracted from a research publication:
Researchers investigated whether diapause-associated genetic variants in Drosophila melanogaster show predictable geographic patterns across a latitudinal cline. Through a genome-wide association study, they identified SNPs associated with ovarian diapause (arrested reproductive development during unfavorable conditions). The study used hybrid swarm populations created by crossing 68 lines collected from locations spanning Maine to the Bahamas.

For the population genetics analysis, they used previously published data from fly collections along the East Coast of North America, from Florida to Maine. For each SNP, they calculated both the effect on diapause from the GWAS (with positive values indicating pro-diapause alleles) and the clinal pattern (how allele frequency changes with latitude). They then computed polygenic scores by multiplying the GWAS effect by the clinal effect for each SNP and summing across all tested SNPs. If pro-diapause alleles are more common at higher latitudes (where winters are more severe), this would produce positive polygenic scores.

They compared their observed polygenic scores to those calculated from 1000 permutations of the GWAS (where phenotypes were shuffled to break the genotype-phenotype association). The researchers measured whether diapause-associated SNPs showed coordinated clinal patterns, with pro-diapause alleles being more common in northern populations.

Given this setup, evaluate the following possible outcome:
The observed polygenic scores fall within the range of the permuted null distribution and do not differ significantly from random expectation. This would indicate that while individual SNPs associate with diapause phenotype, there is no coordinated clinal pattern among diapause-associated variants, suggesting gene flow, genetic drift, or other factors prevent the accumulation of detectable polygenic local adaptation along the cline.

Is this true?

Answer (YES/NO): NO